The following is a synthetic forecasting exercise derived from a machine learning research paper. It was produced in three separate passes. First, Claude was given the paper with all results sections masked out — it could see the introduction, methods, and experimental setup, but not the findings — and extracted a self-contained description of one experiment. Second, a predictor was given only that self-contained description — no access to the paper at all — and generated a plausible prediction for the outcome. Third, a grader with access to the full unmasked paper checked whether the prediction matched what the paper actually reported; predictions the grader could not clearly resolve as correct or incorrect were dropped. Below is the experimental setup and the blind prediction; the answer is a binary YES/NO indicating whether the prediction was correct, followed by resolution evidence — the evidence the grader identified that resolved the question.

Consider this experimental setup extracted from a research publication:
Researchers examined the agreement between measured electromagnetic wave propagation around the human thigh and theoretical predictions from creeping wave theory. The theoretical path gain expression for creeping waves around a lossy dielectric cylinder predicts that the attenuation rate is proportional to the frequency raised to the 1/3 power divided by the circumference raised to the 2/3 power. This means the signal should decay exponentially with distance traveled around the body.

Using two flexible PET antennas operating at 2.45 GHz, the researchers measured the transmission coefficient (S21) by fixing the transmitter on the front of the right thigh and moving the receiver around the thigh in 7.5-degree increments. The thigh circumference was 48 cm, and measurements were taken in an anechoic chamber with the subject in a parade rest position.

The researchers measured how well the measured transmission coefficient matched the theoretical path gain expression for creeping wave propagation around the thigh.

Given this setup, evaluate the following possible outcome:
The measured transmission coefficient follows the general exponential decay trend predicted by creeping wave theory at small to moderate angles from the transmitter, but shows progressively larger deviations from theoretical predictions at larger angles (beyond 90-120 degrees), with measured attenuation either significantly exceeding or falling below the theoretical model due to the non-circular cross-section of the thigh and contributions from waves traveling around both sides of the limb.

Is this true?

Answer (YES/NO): NO